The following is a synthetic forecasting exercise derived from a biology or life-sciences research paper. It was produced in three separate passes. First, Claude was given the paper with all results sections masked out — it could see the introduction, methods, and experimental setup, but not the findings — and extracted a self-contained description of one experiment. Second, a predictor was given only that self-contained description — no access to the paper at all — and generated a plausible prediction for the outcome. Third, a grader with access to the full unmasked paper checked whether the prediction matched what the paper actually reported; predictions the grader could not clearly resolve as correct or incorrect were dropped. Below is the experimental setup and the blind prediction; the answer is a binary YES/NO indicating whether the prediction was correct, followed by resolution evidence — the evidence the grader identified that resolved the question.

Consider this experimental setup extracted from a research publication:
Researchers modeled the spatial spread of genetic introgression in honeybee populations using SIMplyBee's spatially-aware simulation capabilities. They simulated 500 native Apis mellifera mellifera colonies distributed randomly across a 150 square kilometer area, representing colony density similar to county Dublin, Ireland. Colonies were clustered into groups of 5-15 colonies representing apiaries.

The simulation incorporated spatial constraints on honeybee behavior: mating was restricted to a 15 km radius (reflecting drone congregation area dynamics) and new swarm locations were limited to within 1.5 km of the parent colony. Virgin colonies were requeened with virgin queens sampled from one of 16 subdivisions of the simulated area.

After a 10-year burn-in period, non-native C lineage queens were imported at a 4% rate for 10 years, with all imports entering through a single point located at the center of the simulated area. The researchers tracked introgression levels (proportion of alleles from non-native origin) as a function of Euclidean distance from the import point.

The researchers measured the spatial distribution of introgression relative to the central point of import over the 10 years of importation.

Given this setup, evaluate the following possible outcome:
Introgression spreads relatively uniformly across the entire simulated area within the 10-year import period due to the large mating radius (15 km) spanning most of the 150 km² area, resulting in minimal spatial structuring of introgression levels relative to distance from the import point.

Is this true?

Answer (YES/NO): NO